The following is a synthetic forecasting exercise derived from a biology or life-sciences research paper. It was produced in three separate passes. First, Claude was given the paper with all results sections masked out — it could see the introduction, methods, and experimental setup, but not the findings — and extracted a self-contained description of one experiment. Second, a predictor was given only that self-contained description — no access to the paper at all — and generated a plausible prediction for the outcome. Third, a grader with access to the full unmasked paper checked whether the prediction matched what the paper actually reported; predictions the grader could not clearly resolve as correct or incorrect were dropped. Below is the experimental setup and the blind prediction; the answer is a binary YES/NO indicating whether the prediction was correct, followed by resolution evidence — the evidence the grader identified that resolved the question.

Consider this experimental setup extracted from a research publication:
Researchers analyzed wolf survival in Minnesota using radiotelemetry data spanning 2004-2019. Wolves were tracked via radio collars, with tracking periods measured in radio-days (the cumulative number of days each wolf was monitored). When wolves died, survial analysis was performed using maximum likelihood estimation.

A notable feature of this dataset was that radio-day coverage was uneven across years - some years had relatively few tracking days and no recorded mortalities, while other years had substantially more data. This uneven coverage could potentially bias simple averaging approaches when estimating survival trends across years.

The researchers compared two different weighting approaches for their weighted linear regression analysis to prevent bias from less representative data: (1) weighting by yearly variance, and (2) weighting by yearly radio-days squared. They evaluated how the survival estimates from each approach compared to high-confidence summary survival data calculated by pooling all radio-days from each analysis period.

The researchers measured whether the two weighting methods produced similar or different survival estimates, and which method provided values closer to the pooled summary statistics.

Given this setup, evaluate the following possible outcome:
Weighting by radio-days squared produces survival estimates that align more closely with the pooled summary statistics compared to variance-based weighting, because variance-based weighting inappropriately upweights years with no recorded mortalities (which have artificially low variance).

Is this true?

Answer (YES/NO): YES